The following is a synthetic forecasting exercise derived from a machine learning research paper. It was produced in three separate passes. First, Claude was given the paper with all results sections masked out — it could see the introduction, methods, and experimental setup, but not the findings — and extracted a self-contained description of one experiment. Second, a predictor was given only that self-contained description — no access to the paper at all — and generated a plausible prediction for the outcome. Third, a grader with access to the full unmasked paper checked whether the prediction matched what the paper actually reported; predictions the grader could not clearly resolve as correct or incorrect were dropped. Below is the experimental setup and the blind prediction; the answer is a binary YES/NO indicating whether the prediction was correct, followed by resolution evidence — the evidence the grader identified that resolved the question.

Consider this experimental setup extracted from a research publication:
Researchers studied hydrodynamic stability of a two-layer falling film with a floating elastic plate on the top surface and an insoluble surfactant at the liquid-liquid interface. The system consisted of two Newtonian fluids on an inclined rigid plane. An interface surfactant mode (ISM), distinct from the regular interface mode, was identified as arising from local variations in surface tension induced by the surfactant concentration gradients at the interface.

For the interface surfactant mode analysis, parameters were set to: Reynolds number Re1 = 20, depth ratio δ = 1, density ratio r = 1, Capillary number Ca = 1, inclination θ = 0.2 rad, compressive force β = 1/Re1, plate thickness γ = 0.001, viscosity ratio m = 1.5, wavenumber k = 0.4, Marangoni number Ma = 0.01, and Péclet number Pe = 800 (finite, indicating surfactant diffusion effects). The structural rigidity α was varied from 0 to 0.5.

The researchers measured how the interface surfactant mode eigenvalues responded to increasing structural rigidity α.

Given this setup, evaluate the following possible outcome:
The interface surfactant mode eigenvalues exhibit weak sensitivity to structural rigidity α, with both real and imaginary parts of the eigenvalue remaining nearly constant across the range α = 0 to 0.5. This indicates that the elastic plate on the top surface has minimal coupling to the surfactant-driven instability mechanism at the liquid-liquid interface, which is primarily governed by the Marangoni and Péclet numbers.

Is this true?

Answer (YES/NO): NO